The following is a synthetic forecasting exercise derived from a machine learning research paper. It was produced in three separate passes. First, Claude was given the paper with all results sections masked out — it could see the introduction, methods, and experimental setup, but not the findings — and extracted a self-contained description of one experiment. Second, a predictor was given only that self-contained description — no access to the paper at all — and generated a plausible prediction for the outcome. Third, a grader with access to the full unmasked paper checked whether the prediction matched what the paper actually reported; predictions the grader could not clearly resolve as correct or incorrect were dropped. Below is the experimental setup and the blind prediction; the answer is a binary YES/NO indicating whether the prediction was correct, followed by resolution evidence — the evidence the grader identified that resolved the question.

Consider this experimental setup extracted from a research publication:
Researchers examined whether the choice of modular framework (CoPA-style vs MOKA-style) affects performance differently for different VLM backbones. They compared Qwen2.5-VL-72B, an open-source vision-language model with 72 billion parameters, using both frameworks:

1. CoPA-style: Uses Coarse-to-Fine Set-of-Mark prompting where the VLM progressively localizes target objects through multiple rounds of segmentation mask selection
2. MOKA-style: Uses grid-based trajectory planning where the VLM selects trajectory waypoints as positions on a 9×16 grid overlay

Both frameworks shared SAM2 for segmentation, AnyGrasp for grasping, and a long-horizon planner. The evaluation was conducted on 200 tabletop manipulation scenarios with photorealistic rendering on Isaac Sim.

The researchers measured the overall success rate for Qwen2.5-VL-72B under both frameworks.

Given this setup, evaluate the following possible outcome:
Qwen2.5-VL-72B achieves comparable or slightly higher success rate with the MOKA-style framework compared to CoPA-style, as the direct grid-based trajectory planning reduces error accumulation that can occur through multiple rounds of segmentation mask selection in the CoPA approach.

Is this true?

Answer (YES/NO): NO